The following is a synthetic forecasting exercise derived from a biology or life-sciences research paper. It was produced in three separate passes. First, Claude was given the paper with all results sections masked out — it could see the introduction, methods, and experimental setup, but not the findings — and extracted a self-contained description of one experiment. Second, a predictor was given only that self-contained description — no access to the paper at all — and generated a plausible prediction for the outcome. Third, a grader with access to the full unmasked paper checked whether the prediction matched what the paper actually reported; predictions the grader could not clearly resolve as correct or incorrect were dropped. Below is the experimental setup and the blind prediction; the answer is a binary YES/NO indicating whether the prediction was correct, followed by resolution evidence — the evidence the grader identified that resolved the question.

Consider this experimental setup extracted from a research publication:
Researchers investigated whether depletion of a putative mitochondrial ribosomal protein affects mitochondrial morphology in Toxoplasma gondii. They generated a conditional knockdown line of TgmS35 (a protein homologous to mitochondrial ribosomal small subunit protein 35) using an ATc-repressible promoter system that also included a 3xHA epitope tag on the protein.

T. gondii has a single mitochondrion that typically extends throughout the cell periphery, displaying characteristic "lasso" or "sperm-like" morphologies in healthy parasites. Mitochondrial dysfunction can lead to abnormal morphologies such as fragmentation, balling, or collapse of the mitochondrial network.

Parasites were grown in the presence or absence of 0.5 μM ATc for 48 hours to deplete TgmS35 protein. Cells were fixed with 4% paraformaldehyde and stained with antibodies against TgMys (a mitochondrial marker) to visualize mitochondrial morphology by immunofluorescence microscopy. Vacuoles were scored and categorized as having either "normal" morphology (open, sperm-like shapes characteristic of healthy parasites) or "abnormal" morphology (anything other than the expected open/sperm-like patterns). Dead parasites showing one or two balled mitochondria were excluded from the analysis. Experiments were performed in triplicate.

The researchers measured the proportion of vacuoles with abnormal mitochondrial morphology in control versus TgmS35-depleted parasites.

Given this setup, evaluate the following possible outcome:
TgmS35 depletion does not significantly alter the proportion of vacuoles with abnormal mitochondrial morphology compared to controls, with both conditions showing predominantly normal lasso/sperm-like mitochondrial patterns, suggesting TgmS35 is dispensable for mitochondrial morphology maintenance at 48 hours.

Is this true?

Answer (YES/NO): NO